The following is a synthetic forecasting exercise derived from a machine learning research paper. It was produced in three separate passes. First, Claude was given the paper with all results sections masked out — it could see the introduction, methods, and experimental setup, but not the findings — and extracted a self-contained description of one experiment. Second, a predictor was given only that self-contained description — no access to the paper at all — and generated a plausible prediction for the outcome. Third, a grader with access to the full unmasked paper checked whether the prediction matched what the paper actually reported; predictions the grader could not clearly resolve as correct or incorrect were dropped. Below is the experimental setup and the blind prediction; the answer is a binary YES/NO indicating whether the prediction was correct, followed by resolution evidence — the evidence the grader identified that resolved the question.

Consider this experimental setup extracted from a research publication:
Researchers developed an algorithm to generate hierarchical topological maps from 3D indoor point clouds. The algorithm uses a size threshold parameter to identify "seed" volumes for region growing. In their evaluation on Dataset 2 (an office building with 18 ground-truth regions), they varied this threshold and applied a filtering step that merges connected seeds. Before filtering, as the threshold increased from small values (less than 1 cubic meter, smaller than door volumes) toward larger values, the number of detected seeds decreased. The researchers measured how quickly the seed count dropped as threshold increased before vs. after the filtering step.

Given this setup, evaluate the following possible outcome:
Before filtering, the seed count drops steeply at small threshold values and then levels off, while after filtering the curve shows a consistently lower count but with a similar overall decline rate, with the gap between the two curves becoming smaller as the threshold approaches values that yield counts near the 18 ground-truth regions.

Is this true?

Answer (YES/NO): NO